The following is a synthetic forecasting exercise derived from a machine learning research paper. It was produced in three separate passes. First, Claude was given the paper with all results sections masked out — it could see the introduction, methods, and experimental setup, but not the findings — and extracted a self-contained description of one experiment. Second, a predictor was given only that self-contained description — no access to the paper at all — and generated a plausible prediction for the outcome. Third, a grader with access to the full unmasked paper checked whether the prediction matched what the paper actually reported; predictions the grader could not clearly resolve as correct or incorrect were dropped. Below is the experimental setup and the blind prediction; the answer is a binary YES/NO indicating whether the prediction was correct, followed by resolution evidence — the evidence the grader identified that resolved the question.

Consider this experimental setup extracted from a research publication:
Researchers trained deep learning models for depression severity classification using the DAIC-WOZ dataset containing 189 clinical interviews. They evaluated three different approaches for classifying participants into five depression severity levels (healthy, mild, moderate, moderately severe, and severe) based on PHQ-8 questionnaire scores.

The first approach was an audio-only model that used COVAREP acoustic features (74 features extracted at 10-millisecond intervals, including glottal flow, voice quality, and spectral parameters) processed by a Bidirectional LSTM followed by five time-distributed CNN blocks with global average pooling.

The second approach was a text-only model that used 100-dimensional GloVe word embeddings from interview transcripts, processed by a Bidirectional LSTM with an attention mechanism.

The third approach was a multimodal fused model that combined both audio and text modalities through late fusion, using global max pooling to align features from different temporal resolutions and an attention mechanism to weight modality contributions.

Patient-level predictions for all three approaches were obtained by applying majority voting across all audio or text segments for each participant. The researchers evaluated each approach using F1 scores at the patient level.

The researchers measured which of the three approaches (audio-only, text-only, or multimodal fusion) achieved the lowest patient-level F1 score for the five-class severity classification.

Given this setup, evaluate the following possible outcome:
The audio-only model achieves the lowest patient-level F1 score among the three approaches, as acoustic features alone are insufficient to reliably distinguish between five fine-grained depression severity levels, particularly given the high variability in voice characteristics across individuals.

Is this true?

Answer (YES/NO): YES